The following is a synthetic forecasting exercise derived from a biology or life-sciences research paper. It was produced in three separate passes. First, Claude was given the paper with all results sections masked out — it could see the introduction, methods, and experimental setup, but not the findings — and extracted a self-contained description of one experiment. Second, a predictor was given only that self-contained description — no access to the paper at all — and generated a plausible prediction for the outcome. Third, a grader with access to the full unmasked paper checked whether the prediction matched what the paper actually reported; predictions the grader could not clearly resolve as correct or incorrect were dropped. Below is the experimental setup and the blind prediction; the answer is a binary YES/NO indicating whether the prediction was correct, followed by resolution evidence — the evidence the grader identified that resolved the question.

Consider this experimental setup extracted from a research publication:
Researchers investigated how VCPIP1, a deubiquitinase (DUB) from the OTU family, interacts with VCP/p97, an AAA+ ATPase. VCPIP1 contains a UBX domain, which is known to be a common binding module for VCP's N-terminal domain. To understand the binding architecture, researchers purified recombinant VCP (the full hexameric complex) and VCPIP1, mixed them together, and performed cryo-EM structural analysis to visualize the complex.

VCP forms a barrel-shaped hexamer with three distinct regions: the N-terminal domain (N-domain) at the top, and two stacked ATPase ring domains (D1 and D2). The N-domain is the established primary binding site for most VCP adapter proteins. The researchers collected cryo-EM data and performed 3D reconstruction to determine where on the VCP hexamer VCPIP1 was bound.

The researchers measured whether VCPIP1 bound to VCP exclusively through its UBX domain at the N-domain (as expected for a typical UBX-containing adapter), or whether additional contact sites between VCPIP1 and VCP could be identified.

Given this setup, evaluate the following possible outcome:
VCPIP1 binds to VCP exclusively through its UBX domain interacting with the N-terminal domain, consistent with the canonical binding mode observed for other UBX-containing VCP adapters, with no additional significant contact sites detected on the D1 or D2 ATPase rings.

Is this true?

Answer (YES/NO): NO